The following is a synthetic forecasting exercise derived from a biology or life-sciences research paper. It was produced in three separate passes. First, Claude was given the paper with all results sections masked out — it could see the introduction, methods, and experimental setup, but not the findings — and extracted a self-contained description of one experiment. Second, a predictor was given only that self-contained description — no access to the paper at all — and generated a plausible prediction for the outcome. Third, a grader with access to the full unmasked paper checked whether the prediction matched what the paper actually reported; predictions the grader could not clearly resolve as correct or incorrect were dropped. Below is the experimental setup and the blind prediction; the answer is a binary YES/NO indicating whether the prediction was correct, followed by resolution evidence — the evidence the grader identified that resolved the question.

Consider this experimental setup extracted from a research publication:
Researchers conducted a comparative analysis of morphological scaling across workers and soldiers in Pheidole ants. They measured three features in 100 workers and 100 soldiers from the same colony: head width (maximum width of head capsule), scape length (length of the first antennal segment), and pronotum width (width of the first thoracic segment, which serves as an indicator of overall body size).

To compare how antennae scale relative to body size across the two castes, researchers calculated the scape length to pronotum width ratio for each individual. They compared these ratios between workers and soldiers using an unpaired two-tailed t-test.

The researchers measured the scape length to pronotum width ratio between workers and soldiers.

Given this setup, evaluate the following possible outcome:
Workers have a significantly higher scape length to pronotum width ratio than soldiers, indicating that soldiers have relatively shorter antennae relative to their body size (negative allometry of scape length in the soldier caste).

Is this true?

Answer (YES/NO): YES